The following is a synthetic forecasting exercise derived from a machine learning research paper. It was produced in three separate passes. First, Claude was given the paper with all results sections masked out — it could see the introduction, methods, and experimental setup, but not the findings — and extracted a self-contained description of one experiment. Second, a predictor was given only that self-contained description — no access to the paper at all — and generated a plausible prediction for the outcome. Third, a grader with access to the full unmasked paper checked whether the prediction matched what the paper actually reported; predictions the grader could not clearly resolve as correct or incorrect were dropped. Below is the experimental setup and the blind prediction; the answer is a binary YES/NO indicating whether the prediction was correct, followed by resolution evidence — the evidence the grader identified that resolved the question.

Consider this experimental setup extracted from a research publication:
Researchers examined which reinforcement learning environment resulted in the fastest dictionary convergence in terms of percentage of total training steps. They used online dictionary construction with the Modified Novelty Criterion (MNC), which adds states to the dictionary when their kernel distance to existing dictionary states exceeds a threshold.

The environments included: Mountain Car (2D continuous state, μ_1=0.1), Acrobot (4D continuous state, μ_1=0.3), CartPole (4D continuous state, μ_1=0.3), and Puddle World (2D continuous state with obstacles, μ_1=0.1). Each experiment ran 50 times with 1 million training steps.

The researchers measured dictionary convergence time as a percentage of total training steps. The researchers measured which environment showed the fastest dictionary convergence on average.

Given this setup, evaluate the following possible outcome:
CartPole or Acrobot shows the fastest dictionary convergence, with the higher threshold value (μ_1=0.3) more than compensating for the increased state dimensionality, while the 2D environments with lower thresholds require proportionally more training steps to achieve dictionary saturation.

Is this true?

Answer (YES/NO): YES